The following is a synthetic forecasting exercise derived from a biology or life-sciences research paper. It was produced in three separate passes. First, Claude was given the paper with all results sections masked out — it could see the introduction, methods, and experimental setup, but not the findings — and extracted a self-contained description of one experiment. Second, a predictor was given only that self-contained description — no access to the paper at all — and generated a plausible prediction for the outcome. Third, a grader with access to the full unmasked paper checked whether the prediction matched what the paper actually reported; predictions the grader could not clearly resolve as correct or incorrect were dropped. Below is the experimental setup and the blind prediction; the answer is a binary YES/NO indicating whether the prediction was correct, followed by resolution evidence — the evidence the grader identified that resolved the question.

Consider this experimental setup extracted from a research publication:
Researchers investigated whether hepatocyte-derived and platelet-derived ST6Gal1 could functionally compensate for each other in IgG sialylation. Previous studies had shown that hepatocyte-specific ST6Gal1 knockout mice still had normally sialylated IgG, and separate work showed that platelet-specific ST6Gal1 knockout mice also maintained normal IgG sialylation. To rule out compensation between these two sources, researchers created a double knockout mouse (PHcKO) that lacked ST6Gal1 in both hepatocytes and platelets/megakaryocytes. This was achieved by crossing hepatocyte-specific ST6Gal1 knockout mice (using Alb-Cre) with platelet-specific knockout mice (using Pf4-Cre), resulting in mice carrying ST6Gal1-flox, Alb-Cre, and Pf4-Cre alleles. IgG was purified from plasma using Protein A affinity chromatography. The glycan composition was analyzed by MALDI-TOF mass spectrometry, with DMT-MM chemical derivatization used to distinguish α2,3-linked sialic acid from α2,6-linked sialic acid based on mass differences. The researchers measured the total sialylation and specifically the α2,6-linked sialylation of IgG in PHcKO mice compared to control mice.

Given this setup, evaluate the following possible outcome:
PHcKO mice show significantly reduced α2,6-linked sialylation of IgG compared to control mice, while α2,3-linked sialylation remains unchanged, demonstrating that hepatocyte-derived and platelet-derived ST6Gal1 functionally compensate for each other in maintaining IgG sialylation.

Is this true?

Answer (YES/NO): NO